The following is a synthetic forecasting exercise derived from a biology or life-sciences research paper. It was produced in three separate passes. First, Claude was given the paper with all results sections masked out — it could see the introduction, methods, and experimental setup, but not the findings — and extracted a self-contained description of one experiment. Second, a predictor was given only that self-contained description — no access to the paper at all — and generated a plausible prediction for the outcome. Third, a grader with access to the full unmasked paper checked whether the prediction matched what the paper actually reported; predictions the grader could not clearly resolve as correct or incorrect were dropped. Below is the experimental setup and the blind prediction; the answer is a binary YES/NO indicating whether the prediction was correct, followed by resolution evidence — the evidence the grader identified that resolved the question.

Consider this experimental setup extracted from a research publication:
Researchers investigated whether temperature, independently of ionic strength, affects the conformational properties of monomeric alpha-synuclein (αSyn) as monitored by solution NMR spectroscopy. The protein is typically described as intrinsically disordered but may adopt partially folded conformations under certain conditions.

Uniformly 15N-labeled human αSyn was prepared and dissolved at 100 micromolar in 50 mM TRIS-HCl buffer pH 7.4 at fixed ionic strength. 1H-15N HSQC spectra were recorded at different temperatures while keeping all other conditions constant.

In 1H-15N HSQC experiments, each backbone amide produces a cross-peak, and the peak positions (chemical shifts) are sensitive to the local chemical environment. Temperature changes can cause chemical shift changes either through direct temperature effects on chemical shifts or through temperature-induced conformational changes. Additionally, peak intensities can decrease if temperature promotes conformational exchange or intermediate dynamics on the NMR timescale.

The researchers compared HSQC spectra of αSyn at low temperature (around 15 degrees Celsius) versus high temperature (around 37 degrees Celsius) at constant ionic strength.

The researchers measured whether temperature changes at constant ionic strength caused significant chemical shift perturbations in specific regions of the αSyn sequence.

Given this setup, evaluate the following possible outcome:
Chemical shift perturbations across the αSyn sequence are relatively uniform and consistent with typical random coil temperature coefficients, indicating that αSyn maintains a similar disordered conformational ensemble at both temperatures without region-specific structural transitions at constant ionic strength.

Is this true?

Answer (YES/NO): NO